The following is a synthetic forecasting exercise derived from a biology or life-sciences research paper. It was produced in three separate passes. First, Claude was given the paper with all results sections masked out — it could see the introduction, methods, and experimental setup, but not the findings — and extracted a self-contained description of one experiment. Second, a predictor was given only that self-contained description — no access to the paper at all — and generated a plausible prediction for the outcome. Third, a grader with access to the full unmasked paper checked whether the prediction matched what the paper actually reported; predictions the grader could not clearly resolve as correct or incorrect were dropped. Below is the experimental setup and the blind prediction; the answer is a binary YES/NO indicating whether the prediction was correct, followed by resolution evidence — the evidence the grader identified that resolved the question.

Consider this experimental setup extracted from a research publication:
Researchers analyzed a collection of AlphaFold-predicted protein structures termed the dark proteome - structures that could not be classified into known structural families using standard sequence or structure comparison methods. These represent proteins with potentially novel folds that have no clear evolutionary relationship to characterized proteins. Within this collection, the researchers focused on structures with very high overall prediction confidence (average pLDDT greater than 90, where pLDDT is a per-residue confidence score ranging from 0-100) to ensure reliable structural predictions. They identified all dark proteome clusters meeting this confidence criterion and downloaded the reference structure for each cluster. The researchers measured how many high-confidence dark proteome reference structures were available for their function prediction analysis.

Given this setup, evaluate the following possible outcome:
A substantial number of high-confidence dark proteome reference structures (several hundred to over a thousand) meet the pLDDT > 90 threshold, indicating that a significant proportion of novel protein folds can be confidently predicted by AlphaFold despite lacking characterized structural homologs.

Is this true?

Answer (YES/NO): NO